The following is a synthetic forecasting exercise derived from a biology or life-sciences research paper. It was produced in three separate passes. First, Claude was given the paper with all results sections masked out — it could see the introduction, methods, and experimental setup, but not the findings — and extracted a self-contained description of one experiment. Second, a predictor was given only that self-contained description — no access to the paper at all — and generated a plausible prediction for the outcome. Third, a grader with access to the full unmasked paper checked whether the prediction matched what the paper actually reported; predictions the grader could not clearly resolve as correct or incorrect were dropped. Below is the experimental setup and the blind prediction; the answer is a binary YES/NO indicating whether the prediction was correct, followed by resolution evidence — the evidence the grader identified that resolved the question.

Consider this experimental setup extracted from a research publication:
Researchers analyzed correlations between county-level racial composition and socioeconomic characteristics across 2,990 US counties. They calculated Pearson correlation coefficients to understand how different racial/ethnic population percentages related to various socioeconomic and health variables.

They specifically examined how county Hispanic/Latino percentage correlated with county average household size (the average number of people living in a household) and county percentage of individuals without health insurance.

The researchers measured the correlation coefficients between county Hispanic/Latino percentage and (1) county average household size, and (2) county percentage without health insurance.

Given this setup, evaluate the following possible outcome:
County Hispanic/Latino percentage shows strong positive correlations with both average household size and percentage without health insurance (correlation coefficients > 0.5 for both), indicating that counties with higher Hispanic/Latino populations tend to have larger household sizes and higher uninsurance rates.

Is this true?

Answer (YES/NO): NO